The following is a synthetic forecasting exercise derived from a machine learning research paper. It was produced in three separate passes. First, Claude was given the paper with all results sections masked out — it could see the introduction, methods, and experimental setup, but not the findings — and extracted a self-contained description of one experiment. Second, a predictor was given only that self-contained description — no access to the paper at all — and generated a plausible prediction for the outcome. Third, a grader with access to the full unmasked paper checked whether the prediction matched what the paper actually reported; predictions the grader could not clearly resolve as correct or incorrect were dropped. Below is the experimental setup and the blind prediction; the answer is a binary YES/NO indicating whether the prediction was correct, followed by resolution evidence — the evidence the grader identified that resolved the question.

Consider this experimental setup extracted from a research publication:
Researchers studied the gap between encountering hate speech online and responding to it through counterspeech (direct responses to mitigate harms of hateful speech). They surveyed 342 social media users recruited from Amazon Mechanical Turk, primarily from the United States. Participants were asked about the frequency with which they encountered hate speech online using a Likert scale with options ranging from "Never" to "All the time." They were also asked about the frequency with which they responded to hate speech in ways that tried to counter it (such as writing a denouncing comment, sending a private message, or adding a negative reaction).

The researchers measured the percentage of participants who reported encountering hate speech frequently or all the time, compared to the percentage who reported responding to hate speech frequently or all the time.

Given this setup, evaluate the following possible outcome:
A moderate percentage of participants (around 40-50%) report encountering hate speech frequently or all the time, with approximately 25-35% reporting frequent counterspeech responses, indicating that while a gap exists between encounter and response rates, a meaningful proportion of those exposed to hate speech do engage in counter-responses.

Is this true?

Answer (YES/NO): NO